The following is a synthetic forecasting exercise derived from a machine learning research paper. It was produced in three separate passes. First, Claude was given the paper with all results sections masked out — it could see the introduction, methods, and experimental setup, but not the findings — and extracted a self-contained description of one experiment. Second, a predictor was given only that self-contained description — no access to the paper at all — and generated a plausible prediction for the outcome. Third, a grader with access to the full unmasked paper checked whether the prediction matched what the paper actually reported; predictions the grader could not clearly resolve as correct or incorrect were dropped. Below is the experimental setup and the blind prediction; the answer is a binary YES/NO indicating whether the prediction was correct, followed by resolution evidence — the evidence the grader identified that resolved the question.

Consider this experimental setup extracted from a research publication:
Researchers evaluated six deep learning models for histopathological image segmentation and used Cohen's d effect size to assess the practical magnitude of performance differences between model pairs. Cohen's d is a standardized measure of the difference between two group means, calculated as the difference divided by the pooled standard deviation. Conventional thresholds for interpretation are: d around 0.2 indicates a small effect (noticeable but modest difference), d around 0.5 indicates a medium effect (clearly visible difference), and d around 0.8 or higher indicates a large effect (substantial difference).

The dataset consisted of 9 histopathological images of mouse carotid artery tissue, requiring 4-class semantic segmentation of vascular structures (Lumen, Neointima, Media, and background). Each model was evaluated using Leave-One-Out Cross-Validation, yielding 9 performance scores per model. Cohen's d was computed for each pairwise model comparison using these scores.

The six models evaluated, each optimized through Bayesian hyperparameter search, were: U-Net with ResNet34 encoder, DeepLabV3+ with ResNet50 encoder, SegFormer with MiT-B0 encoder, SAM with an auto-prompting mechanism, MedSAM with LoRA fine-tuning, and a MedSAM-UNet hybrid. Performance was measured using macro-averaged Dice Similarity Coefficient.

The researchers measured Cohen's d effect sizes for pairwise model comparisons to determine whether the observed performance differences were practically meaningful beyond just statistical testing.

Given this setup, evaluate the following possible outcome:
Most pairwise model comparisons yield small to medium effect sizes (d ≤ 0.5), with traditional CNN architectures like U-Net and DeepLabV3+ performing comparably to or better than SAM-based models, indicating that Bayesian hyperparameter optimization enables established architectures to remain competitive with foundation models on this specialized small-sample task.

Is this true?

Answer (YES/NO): YES